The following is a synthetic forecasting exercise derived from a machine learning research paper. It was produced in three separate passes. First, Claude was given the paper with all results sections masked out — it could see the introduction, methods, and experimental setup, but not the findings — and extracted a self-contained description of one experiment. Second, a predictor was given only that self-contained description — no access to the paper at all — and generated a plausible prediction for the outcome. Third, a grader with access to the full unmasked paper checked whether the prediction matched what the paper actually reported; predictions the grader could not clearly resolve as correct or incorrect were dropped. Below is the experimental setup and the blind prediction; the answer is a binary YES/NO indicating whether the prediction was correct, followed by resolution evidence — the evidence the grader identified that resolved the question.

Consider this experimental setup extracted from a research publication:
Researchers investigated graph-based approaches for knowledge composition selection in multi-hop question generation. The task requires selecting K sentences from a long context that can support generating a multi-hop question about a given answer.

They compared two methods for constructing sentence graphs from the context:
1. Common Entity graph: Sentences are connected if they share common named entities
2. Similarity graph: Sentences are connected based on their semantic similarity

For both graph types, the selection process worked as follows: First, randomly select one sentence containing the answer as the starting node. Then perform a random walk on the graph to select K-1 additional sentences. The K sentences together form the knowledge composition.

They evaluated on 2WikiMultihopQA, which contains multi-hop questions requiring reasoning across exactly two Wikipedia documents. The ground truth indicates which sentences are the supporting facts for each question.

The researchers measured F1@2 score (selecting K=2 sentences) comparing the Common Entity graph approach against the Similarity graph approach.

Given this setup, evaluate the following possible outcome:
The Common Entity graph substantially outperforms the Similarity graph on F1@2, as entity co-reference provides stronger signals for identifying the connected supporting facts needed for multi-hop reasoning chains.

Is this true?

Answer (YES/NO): YES